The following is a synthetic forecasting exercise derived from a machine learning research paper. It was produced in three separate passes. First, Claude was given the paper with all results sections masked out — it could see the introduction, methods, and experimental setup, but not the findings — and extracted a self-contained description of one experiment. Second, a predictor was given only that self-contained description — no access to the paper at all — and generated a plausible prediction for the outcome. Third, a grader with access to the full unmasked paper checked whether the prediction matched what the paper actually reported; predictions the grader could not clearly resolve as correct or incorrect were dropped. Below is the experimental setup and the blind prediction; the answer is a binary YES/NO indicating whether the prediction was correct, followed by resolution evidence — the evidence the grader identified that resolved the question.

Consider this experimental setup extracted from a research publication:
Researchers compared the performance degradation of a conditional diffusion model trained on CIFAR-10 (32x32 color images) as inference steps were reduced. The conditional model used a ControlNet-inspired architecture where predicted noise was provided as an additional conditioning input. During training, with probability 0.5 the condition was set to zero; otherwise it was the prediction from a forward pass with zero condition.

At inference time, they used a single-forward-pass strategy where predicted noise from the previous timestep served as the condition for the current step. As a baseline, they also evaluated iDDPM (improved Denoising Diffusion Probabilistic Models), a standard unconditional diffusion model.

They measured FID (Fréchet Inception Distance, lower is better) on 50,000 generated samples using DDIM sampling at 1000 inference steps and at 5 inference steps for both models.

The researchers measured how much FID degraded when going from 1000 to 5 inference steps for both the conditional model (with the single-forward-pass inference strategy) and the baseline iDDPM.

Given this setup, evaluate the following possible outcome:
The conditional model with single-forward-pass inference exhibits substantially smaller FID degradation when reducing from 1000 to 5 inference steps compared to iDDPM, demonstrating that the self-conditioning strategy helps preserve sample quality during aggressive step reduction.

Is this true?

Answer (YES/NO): NO